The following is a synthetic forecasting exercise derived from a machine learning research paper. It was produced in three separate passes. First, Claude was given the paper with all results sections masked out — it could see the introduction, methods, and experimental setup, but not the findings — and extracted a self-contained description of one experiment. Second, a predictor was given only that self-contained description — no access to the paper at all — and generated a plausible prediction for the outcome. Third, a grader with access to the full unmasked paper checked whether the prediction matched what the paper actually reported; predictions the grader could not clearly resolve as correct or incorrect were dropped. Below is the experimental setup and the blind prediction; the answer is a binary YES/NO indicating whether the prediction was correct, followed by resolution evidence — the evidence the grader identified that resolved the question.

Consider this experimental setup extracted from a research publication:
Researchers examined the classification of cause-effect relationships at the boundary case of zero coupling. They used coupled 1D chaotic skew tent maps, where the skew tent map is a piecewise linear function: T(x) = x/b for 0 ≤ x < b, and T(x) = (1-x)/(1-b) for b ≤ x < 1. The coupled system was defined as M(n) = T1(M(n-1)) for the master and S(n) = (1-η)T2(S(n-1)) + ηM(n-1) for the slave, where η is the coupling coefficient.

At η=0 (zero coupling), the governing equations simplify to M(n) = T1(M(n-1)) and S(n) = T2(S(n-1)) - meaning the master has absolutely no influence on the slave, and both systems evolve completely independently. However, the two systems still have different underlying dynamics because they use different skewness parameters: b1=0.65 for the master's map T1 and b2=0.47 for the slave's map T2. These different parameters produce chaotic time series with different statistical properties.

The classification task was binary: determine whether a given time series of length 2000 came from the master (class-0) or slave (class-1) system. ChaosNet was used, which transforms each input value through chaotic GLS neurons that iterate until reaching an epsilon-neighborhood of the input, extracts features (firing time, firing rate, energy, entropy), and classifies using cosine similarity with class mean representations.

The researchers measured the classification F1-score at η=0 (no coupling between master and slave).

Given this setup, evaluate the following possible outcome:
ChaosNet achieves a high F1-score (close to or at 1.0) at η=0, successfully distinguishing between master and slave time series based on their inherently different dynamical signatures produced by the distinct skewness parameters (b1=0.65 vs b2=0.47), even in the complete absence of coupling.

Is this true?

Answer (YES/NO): YES